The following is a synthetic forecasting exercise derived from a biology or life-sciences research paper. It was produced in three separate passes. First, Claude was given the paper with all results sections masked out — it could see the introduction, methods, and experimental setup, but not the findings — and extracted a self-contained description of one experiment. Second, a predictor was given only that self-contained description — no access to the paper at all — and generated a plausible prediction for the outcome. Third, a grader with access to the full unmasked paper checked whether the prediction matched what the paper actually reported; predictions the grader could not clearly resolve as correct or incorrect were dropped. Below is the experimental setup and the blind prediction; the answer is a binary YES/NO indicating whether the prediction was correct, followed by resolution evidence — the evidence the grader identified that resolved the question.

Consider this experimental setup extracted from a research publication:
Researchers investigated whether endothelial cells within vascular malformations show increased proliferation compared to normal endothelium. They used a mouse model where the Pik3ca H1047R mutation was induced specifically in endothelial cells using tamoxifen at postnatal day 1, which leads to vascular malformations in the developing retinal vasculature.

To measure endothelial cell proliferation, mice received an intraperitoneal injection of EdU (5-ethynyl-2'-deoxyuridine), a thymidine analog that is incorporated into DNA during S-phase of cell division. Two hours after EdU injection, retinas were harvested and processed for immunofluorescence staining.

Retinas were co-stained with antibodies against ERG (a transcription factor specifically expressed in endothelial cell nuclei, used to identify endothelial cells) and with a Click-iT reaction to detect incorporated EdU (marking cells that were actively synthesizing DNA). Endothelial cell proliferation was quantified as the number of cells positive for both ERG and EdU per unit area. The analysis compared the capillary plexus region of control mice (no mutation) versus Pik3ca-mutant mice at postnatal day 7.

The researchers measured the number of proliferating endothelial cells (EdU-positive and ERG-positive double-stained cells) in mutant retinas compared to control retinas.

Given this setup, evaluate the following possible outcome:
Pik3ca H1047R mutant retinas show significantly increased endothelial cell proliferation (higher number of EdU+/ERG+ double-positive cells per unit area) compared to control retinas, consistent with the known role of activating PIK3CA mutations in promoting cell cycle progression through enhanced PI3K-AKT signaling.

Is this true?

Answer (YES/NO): YES